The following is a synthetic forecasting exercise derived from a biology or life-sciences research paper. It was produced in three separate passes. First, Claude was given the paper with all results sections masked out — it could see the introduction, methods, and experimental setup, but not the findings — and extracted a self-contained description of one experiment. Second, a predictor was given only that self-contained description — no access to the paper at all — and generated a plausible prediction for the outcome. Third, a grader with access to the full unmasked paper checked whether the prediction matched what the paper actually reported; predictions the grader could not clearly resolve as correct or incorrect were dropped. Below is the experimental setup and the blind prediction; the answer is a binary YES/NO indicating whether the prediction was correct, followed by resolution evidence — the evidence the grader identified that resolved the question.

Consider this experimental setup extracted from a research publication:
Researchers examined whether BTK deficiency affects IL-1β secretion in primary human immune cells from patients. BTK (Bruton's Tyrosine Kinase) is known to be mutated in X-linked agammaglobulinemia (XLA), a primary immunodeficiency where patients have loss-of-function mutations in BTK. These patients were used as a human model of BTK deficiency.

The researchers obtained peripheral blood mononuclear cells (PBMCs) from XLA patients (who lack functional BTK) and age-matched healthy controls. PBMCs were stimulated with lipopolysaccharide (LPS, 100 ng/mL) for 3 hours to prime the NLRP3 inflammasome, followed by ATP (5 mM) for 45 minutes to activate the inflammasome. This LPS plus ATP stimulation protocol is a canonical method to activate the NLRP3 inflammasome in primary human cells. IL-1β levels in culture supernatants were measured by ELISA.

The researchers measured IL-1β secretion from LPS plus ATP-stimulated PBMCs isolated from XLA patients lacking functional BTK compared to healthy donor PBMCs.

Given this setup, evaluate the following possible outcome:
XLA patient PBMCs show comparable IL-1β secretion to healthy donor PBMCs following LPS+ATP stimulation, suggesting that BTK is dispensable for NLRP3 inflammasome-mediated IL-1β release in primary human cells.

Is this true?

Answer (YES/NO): NO